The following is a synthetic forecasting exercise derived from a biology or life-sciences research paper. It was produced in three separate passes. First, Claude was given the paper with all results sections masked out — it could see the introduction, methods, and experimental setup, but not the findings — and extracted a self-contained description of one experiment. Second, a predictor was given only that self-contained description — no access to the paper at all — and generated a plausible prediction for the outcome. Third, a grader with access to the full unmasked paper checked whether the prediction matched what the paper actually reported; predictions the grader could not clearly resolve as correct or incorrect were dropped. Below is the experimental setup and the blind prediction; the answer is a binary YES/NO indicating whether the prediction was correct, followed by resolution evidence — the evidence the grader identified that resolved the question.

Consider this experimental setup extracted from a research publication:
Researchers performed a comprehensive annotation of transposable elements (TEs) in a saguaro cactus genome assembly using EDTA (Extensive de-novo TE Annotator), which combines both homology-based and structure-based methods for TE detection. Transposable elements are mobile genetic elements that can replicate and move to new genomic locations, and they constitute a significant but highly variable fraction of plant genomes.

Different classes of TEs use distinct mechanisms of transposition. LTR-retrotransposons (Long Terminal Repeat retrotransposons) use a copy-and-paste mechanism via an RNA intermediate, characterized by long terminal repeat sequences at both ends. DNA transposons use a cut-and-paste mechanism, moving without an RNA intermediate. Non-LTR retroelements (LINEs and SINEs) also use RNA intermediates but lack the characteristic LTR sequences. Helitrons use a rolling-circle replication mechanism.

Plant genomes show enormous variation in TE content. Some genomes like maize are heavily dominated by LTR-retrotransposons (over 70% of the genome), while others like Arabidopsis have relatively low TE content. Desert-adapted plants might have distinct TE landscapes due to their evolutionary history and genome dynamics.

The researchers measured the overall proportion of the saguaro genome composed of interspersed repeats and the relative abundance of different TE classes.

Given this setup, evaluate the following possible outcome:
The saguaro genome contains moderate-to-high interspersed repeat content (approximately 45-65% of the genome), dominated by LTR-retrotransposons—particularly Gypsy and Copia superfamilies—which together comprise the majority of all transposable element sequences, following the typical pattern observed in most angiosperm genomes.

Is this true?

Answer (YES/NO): YES